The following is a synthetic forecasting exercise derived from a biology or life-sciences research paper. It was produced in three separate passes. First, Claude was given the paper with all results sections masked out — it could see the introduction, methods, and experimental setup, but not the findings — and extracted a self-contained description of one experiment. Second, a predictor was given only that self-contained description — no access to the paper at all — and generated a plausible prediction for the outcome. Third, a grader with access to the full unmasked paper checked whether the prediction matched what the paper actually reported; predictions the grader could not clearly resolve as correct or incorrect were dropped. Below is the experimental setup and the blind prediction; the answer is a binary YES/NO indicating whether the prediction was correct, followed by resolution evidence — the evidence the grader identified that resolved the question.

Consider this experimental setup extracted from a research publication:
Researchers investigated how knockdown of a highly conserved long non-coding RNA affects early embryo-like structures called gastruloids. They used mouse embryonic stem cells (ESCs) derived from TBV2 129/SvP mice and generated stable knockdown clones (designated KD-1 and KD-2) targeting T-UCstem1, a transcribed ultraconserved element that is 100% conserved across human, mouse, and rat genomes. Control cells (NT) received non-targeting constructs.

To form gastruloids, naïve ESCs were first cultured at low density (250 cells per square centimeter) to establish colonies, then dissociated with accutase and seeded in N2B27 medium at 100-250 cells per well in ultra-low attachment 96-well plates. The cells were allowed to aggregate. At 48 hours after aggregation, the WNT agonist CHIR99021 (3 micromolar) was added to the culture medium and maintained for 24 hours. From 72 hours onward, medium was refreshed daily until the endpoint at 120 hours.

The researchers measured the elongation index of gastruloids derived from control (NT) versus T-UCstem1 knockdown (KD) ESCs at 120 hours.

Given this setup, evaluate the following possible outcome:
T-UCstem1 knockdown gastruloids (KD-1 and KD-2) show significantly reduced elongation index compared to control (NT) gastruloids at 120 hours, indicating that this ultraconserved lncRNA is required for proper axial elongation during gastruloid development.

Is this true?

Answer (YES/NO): YES